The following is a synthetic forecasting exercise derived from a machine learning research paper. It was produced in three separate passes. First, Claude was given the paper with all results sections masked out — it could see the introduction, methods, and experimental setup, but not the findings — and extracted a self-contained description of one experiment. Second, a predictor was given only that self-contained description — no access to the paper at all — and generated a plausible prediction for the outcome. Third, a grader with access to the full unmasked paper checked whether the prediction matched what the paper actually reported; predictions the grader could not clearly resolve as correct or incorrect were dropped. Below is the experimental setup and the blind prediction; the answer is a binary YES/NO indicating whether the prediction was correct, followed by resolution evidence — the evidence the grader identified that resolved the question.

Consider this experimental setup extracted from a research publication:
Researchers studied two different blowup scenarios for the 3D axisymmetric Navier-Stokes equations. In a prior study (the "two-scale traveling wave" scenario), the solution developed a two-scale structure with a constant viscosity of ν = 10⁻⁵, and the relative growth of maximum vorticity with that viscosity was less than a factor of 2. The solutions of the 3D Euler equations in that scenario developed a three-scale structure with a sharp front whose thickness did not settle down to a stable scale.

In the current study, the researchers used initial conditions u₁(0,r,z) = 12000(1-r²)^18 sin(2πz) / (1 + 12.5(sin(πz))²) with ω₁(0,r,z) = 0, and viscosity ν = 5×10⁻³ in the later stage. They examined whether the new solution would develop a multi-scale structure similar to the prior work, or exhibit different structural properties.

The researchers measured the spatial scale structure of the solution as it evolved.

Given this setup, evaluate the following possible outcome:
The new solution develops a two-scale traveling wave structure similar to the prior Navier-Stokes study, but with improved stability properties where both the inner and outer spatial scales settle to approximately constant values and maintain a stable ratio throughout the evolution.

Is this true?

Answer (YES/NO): NO